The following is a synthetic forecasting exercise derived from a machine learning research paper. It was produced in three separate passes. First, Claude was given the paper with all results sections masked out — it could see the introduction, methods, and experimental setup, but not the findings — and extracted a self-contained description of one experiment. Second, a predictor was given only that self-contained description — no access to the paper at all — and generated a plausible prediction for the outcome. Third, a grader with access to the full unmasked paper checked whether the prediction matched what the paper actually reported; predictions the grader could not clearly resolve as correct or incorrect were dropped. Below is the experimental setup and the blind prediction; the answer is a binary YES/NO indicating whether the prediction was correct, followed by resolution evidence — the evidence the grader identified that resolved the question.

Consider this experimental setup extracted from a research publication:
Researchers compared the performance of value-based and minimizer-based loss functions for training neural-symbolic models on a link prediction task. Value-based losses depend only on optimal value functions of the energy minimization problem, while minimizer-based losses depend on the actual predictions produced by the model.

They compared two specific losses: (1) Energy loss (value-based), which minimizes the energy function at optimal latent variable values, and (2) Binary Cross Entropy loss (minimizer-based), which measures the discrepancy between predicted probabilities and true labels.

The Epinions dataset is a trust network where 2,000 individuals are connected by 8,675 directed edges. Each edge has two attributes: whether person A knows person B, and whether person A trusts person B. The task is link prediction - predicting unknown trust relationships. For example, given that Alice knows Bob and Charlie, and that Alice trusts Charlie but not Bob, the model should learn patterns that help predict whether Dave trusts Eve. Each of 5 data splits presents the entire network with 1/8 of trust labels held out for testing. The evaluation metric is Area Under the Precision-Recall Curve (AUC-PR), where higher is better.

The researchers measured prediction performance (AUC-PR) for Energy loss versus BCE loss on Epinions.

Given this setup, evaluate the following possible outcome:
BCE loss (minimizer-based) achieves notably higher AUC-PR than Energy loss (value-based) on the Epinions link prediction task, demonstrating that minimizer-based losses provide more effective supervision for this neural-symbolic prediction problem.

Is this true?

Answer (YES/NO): YES